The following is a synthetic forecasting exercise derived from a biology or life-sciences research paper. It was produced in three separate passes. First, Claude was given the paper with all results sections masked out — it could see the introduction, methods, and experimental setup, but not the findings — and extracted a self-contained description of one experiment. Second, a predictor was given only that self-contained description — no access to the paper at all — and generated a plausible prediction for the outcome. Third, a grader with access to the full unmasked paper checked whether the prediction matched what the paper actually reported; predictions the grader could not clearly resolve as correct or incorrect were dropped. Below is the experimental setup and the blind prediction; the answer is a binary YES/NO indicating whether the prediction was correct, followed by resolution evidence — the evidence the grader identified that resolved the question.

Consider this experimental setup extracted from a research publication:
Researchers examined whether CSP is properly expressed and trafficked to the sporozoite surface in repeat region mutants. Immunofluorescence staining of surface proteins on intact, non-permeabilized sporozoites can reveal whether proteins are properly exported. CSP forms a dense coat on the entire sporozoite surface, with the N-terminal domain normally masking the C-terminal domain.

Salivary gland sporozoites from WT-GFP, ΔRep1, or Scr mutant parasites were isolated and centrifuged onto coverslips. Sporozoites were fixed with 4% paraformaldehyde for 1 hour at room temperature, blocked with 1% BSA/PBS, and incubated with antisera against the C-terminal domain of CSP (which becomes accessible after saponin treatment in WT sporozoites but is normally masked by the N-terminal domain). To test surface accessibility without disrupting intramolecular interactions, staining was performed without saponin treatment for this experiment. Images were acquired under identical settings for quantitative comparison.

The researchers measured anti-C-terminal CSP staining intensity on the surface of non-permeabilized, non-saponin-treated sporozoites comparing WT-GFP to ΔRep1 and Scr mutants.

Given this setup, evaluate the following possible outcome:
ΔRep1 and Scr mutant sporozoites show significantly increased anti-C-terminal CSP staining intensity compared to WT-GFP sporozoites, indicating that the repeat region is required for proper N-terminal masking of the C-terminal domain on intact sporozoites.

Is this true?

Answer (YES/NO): NO